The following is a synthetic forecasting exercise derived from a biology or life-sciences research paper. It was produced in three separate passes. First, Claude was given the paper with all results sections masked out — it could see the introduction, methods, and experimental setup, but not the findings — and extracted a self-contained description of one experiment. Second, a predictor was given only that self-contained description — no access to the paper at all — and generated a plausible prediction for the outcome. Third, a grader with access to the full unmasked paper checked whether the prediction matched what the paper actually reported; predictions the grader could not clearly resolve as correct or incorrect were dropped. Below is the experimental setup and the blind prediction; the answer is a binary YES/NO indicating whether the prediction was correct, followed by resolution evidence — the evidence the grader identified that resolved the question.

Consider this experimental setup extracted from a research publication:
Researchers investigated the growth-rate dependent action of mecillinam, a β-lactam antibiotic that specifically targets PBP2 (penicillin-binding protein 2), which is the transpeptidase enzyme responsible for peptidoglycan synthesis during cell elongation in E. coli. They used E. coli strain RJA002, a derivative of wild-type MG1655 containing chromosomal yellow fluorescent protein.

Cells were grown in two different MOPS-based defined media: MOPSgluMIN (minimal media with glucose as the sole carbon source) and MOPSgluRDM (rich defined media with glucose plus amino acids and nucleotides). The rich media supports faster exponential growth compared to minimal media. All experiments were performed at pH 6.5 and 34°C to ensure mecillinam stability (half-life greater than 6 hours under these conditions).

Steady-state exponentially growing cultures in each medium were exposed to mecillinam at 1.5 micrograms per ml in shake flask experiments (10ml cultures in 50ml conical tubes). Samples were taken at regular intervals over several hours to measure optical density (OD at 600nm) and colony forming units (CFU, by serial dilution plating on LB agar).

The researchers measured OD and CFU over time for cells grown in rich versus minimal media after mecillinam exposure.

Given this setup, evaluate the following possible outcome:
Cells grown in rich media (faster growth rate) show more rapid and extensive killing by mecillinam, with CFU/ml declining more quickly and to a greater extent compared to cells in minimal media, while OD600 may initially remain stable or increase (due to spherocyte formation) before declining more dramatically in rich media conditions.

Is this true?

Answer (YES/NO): YES